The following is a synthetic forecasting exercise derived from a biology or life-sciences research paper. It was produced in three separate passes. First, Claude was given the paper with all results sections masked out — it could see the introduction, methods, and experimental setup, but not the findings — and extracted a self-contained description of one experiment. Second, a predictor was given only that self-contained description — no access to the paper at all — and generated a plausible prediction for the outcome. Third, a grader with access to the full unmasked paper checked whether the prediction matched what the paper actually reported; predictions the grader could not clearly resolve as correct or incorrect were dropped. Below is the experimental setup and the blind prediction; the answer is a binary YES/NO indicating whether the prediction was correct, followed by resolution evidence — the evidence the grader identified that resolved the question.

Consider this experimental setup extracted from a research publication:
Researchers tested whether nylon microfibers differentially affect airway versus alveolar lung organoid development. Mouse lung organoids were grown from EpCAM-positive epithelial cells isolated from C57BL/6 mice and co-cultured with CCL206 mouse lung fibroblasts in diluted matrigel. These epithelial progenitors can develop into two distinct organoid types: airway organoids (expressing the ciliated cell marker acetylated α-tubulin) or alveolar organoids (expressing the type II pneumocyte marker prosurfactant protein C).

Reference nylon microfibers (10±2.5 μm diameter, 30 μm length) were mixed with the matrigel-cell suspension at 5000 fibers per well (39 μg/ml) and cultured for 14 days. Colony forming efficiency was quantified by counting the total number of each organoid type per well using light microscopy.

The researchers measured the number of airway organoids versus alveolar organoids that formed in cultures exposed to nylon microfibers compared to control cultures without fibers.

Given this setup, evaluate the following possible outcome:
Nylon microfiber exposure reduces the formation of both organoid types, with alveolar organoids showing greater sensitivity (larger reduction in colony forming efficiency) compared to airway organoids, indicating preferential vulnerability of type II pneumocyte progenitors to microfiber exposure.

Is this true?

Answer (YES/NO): NO